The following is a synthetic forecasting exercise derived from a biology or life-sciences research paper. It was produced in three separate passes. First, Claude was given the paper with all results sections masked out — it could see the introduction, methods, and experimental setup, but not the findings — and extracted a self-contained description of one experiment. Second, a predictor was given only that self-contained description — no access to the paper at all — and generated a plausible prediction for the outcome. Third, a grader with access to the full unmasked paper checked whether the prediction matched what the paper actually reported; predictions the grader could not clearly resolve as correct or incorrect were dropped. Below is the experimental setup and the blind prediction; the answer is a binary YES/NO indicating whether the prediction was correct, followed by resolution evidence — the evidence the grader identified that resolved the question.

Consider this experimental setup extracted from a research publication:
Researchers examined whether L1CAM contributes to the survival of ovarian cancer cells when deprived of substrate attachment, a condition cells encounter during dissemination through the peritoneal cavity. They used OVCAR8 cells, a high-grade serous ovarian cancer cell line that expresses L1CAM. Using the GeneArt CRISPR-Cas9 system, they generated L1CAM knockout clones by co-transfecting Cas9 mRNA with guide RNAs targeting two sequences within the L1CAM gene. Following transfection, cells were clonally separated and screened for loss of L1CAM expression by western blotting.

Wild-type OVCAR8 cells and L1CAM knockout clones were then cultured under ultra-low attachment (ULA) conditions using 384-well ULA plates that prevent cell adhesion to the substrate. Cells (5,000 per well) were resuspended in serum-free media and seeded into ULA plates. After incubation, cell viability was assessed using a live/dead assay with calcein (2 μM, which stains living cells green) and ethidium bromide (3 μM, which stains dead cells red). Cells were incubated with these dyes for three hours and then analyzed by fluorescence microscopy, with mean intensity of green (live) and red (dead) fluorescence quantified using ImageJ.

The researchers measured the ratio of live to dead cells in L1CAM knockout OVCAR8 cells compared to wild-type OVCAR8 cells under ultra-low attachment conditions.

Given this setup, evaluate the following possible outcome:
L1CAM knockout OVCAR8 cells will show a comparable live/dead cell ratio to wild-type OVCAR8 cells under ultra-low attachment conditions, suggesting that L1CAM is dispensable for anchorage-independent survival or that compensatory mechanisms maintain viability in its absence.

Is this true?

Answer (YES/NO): NO